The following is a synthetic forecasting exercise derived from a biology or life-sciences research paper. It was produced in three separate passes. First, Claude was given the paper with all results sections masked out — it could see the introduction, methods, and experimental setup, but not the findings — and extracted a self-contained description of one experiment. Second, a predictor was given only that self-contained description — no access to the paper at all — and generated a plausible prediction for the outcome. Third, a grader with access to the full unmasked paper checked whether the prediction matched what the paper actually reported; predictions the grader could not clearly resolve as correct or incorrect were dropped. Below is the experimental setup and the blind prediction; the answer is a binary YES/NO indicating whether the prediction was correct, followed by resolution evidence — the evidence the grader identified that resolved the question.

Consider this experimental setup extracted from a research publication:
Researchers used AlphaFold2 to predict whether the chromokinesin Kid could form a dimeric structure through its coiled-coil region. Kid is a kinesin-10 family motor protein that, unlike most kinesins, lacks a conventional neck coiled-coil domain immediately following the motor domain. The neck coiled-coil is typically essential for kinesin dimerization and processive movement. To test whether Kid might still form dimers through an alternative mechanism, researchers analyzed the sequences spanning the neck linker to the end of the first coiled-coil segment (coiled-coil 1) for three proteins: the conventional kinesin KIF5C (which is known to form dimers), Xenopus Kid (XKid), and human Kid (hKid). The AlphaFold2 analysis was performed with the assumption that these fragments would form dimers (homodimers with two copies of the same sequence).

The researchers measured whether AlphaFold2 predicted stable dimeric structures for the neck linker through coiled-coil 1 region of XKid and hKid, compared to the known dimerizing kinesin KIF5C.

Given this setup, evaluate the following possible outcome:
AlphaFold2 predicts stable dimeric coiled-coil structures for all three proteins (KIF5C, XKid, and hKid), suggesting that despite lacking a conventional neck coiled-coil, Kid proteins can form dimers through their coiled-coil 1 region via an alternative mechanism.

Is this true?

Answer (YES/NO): NO